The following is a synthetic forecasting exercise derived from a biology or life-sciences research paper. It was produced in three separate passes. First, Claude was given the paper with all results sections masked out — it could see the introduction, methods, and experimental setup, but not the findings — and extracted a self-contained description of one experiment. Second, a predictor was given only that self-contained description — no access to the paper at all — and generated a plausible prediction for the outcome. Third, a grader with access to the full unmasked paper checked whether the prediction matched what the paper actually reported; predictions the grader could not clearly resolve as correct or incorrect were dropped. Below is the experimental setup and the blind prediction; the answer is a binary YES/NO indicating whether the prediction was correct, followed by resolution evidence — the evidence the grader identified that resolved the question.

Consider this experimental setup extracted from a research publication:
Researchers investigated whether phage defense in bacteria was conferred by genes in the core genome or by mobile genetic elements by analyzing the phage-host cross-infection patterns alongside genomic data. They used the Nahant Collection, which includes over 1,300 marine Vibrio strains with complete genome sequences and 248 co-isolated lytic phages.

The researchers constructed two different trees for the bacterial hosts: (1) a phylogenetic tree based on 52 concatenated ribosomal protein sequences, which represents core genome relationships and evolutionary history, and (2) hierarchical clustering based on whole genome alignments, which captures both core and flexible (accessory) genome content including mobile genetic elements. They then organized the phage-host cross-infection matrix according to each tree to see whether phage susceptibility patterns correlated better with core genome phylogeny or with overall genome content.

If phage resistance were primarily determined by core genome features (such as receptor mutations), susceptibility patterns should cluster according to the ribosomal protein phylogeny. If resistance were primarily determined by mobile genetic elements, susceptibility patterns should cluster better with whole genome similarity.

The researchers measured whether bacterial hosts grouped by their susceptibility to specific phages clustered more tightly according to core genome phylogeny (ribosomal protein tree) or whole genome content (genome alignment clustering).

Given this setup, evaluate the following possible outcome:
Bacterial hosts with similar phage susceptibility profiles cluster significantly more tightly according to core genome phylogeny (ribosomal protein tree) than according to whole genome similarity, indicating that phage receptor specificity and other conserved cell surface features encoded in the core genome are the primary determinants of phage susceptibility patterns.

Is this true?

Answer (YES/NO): NO